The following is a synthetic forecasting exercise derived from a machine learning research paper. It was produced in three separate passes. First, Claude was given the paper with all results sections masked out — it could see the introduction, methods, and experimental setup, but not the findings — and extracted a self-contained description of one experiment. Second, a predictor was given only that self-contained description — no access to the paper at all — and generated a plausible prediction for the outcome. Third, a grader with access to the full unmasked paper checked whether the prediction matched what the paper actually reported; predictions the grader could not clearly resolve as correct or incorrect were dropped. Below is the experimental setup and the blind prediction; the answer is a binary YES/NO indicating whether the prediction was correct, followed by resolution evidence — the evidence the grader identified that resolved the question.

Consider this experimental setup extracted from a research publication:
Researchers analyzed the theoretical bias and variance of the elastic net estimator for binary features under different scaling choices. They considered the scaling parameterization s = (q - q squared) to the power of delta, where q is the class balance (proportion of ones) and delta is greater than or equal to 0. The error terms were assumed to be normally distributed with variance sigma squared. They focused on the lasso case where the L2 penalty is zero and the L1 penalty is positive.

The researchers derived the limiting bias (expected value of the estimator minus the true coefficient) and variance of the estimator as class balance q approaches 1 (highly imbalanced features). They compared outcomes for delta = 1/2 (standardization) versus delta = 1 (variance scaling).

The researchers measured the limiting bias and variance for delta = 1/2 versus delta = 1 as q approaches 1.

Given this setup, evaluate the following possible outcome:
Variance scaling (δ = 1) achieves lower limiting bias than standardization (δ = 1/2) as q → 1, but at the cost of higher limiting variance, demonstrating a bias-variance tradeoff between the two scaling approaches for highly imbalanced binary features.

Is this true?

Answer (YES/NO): NO